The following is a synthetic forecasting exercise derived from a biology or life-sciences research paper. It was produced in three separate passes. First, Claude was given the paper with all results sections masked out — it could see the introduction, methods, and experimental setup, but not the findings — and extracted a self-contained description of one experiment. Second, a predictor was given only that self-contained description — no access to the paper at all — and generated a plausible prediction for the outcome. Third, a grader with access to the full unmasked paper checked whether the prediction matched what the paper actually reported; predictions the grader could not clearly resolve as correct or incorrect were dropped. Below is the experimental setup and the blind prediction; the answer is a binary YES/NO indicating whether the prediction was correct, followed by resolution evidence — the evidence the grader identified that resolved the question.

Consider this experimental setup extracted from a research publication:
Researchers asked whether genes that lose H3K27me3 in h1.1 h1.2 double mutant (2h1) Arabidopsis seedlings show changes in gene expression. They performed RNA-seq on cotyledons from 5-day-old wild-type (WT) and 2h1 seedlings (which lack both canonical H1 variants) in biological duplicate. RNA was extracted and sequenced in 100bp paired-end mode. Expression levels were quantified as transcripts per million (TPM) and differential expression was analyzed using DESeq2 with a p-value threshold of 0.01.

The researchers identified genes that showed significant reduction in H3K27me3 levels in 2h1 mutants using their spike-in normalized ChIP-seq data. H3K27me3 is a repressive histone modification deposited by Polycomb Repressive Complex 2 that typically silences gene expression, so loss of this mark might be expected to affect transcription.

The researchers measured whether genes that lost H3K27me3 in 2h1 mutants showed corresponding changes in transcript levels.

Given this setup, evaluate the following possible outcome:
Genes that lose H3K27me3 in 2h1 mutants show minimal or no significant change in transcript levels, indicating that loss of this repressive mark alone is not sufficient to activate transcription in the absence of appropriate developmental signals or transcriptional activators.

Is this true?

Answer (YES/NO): NO